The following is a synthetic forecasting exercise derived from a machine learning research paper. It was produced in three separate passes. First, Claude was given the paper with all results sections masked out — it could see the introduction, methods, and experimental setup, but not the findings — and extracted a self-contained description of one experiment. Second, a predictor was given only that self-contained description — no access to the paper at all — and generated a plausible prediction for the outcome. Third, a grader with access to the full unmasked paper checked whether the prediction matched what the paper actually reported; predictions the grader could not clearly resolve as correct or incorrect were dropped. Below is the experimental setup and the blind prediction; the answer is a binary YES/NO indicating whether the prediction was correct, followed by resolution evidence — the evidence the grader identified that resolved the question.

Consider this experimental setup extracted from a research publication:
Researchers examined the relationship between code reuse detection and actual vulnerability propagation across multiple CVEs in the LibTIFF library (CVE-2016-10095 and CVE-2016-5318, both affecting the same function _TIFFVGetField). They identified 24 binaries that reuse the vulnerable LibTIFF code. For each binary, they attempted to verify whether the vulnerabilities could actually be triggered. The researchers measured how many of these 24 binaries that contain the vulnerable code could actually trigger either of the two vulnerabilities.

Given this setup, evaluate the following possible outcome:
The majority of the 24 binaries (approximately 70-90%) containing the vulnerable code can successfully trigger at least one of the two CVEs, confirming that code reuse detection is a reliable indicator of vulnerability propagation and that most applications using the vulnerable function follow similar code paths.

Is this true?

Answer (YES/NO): NO